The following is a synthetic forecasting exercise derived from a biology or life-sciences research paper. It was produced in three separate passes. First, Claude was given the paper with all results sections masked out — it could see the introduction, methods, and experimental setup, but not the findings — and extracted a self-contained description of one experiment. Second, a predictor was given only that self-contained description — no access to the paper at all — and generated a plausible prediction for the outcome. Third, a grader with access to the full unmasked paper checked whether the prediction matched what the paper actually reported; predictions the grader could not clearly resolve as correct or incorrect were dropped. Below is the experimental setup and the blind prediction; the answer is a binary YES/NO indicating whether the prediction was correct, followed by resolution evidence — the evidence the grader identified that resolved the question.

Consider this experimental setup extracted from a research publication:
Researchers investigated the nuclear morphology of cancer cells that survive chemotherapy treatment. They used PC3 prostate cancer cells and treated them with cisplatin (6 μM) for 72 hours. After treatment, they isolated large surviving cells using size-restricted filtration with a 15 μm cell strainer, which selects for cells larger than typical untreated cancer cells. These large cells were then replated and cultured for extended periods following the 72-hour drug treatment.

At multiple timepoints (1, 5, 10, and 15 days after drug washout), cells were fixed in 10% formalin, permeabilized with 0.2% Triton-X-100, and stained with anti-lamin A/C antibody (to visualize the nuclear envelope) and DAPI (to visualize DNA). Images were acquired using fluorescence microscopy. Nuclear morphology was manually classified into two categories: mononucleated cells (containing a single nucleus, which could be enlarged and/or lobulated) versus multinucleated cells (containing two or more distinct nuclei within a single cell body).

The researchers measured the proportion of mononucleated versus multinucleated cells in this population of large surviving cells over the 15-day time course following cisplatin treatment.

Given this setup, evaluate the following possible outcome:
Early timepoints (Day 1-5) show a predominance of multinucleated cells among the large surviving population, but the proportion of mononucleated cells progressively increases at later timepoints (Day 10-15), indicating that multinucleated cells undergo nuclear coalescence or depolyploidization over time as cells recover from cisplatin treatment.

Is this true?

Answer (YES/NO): NO